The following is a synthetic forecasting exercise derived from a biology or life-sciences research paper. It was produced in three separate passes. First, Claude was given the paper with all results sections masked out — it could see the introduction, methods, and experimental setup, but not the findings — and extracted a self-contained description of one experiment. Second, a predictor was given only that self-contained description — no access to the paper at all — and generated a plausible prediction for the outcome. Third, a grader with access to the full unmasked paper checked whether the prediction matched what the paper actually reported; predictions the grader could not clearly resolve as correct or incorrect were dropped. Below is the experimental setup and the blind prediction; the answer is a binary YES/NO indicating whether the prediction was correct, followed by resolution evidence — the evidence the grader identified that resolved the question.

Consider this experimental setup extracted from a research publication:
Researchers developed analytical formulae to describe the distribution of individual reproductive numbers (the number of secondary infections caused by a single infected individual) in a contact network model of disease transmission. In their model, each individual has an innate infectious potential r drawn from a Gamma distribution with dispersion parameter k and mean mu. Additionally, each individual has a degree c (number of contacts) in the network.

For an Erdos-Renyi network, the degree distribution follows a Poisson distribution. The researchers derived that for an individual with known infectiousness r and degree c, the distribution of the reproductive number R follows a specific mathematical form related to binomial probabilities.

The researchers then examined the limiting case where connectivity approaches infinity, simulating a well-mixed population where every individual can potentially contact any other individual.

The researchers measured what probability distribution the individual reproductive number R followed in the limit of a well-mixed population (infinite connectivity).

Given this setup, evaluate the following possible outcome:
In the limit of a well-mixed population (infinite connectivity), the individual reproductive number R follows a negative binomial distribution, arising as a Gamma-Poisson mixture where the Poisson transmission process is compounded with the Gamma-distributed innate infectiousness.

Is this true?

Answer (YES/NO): YES